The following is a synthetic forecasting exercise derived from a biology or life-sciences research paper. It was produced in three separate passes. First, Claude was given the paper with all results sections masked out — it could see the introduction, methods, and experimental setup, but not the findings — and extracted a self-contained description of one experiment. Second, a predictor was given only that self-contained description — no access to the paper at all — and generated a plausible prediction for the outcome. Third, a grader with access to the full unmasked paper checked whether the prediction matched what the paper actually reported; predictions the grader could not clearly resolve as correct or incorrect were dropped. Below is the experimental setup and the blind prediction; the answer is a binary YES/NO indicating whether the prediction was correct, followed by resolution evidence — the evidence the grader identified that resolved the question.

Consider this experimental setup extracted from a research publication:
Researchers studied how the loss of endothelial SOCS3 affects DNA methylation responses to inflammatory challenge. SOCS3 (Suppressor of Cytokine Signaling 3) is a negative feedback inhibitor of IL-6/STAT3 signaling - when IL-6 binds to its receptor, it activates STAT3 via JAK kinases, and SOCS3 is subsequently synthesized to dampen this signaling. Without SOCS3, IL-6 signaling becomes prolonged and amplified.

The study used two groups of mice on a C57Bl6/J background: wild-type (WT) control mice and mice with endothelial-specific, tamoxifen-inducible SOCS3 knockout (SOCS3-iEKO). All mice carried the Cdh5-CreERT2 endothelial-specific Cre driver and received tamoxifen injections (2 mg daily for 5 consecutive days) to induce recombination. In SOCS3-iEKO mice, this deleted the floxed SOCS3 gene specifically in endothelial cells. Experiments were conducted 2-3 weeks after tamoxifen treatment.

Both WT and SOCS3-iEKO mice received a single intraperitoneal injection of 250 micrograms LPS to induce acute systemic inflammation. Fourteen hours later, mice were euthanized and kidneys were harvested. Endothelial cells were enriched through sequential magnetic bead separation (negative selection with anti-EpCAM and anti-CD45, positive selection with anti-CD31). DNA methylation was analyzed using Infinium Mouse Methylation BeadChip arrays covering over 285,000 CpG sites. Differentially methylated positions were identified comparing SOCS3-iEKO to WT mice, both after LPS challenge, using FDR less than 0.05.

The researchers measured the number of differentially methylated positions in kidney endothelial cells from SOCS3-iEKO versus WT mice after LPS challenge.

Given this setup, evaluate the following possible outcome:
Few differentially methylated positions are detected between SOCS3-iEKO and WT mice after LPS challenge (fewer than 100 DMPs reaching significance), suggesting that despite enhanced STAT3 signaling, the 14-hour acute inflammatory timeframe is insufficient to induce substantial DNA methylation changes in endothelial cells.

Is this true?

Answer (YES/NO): NO